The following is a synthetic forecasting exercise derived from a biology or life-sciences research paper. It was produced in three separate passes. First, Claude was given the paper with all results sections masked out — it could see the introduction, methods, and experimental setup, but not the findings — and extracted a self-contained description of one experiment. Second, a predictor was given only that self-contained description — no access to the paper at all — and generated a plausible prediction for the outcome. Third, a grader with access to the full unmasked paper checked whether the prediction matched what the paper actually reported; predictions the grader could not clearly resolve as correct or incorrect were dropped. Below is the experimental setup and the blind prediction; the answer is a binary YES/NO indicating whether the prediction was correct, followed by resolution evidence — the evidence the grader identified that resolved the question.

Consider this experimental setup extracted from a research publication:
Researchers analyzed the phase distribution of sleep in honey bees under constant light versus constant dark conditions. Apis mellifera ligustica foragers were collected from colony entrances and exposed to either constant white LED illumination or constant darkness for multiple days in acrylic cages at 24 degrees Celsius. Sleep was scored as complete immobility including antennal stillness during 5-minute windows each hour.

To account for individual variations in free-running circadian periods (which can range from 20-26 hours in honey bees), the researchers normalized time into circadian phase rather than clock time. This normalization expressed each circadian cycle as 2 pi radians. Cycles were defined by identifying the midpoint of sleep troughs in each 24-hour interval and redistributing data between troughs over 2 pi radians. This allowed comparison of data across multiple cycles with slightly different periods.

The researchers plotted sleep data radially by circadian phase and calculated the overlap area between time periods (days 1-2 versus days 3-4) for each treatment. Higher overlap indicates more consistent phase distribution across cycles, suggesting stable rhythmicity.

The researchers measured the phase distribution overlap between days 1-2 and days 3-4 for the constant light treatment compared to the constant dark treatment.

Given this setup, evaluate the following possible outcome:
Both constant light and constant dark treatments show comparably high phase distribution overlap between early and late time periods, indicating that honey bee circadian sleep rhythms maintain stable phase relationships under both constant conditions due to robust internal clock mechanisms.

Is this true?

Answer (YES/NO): NO